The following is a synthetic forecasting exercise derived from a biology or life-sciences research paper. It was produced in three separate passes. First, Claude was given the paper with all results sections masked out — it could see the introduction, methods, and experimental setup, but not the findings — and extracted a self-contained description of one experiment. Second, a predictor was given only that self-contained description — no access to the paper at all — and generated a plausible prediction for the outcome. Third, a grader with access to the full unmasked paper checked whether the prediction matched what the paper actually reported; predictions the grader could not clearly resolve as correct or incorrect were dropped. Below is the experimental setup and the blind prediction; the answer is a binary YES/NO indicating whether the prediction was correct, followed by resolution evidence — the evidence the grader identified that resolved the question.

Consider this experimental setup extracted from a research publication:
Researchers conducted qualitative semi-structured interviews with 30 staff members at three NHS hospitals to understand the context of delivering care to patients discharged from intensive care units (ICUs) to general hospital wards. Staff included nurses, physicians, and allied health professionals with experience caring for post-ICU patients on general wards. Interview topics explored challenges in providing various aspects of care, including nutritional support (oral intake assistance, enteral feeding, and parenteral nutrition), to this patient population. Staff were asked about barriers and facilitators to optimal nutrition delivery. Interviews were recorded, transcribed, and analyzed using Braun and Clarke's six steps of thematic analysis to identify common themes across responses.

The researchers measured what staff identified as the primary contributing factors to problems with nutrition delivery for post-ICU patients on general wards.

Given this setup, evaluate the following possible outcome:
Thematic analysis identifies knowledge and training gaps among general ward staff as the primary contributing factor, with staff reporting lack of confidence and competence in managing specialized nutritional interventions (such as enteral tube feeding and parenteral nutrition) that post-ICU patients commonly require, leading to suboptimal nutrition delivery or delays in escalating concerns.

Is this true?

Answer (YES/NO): NO